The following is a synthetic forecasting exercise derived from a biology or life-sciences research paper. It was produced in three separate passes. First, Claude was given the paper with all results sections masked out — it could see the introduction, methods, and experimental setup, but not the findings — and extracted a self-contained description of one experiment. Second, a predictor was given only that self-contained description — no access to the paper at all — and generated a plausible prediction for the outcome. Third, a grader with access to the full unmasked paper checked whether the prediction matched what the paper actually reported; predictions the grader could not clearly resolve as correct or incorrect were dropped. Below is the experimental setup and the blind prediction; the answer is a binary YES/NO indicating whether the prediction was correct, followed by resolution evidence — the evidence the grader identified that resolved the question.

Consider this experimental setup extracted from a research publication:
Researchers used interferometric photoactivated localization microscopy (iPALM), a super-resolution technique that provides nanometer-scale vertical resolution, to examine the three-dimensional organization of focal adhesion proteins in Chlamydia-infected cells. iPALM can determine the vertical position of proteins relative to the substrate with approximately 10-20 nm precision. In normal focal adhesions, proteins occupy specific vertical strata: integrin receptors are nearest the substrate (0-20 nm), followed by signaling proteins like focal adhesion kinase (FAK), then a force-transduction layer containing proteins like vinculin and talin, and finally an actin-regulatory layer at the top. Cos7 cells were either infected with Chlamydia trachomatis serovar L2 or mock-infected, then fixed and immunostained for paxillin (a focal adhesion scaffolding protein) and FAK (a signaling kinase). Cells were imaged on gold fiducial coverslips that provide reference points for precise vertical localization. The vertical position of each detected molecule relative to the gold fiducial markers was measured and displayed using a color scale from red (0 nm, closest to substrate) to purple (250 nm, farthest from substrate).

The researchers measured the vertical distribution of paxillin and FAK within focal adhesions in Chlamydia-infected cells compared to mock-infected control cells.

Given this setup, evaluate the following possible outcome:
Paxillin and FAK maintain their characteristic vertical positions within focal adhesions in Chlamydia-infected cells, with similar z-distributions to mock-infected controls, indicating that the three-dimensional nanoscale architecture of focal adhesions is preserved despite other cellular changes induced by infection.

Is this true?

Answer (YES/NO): NO